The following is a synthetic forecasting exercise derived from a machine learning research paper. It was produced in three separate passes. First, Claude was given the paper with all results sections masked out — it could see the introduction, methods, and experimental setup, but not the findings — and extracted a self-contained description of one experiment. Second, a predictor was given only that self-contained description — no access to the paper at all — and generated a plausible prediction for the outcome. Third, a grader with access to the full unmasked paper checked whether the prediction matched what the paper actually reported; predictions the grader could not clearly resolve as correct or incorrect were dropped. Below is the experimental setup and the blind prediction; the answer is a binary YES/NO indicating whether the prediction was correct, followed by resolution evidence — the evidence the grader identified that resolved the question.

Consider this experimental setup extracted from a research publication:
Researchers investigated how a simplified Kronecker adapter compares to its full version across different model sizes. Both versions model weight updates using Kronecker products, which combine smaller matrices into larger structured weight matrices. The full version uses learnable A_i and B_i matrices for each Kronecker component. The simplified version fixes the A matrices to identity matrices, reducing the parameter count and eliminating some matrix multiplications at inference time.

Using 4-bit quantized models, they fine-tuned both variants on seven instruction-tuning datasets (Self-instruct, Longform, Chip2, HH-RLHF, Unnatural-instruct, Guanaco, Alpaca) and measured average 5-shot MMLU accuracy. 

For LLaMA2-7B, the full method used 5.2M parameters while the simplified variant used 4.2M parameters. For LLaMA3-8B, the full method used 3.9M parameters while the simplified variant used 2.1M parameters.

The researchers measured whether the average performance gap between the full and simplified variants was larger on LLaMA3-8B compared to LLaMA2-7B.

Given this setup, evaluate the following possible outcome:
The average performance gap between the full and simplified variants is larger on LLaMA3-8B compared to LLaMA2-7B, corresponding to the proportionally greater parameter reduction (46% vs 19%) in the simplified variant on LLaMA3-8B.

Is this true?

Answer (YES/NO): YES